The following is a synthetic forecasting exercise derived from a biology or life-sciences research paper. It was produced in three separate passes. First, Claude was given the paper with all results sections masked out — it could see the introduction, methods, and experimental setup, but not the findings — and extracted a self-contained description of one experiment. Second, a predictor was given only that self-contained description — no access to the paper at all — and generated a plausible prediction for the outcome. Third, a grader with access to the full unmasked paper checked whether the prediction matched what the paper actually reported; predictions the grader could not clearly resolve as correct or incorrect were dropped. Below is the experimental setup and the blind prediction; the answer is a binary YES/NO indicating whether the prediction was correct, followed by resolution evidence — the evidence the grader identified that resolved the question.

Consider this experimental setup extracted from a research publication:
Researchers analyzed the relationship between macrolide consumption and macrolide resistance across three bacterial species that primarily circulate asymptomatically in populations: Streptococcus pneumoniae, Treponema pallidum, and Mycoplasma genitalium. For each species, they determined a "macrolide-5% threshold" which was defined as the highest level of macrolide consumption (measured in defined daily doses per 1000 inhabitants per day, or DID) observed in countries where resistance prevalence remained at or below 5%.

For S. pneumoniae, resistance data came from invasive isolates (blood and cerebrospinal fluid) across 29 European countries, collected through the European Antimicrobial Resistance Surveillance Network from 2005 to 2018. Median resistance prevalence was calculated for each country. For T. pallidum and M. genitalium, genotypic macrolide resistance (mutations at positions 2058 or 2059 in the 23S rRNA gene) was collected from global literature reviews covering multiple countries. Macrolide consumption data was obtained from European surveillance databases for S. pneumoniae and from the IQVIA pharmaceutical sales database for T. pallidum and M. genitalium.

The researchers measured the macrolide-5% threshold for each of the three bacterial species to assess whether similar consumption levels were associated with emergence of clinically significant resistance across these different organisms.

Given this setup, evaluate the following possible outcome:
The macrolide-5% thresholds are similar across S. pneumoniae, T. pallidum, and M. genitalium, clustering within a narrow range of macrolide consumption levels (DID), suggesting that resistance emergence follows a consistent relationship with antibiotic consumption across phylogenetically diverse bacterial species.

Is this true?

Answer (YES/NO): NO